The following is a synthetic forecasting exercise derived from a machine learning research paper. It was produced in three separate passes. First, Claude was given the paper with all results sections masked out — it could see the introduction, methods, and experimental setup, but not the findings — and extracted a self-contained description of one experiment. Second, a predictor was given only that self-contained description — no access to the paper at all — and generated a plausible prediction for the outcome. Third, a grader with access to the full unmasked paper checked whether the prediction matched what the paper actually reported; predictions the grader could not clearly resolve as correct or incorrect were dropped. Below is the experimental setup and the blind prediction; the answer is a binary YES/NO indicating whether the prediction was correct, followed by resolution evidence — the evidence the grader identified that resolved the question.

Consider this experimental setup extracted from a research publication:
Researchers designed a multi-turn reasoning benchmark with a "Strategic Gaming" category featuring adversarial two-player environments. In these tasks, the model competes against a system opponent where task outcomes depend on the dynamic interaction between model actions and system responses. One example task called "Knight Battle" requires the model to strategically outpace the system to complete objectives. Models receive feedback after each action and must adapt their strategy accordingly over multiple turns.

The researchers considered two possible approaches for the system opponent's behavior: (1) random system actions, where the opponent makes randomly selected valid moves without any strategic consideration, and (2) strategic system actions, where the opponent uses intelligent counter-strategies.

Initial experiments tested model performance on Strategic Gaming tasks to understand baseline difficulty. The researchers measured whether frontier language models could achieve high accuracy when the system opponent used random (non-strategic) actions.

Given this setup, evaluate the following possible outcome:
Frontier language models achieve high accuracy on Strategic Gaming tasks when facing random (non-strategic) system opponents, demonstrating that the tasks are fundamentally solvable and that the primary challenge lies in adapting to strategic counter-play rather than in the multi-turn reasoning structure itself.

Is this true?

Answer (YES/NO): NO